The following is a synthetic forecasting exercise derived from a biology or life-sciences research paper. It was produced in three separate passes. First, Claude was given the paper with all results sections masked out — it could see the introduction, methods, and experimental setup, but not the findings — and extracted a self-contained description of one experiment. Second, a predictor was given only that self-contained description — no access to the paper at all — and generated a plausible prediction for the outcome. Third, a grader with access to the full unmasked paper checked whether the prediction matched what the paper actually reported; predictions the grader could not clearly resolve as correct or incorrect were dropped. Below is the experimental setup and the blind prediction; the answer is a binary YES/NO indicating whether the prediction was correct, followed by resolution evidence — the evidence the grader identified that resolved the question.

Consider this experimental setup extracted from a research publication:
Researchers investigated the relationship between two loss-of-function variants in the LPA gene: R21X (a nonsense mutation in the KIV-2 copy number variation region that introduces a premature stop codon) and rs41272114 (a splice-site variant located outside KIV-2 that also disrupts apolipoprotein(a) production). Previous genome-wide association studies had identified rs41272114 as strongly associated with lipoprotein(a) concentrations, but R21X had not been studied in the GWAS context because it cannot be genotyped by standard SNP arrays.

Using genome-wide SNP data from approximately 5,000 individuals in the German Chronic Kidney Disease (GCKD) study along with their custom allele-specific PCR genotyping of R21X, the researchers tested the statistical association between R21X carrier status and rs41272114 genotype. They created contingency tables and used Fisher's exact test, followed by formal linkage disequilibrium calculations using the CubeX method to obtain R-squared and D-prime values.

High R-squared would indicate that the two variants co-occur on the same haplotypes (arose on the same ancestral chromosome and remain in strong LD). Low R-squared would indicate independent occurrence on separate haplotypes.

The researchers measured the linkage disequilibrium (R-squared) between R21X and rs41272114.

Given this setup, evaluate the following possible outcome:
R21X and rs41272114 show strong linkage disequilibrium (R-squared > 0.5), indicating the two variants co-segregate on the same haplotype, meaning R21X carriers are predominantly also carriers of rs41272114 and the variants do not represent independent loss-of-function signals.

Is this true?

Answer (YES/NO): NO